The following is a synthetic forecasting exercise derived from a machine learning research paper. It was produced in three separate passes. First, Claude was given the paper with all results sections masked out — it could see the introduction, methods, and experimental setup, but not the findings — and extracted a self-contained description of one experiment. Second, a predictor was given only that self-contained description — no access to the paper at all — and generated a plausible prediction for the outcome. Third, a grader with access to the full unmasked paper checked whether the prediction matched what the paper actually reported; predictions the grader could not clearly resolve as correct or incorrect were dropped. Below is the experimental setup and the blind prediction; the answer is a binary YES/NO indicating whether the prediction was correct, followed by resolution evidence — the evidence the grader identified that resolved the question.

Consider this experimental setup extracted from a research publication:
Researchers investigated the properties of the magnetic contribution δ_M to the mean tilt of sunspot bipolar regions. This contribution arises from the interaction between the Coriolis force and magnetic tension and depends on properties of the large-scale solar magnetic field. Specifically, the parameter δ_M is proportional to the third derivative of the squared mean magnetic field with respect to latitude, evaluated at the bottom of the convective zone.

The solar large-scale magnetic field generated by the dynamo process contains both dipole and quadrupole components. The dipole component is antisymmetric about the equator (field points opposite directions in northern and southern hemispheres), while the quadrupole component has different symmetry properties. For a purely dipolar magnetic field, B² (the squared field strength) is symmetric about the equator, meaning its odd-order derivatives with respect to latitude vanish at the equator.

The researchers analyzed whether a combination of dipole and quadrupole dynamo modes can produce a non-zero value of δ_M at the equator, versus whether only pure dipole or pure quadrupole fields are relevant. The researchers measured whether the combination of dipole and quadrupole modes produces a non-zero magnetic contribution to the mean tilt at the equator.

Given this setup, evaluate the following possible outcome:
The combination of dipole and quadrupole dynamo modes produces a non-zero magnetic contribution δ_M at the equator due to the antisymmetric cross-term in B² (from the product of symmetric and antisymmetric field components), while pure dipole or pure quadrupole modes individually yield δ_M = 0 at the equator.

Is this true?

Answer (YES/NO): YES